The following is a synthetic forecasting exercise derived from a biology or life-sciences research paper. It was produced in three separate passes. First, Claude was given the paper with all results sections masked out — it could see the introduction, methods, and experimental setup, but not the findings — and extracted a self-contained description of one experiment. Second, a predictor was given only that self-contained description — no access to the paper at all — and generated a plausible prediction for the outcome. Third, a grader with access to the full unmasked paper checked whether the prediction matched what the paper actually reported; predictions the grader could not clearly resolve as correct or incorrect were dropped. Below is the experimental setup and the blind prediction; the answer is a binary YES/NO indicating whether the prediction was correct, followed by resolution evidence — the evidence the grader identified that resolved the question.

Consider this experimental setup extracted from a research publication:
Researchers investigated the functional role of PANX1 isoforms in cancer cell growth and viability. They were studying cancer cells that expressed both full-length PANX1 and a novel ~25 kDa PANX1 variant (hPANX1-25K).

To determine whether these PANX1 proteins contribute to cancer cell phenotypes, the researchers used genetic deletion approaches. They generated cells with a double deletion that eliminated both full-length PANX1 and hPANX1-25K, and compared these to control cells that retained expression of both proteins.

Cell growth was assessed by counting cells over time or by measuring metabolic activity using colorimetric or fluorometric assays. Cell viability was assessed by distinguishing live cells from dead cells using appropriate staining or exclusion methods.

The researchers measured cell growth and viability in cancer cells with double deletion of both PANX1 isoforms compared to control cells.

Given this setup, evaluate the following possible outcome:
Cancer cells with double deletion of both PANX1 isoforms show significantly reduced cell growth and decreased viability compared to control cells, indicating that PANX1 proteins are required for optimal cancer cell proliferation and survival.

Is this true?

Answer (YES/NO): YES